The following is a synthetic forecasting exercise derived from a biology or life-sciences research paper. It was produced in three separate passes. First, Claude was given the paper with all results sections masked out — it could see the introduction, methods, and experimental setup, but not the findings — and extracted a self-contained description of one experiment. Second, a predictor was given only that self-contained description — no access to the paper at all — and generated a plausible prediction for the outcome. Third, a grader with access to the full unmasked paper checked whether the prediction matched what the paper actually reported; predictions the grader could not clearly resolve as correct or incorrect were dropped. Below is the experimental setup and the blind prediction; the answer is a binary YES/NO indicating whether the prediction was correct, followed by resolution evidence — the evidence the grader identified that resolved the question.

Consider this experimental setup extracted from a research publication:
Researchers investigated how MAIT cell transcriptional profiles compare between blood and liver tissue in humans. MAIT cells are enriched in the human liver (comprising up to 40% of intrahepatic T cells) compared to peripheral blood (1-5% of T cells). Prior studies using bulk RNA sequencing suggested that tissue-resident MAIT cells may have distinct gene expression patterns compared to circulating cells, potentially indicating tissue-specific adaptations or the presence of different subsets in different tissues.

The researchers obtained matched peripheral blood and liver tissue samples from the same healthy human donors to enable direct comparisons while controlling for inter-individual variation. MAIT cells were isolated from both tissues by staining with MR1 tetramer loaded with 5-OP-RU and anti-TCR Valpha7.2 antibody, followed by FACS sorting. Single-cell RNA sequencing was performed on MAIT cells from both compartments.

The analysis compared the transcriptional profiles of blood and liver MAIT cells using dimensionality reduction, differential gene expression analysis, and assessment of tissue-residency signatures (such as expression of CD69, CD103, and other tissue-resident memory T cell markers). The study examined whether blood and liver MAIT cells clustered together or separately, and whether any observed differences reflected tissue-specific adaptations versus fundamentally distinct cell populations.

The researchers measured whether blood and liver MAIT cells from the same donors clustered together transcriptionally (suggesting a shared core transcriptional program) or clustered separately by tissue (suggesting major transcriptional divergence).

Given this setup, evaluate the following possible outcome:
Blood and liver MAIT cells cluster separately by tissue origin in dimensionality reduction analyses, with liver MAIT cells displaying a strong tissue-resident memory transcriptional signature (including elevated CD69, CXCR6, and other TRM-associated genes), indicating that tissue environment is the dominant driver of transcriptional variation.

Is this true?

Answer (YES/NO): YES